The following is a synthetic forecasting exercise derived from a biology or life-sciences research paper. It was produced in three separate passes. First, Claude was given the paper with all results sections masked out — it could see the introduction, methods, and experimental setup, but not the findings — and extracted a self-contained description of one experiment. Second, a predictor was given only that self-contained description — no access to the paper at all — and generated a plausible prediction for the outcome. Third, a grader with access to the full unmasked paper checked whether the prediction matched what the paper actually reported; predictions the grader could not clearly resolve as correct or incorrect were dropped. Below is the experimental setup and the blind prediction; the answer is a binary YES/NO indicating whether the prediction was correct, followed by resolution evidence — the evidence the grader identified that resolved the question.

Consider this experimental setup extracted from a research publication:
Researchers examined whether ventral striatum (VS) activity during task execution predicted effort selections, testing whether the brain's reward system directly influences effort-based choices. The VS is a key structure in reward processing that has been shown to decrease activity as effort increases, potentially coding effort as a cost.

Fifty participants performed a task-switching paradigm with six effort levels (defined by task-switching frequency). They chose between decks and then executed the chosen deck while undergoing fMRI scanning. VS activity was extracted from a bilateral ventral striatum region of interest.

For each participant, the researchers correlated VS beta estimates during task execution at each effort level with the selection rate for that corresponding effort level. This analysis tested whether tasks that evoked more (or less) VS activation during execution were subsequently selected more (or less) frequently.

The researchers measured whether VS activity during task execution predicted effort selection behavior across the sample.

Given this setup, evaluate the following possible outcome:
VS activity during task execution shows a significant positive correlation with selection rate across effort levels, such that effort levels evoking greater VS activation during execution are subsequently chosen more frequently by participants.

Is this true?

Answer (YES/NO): NO